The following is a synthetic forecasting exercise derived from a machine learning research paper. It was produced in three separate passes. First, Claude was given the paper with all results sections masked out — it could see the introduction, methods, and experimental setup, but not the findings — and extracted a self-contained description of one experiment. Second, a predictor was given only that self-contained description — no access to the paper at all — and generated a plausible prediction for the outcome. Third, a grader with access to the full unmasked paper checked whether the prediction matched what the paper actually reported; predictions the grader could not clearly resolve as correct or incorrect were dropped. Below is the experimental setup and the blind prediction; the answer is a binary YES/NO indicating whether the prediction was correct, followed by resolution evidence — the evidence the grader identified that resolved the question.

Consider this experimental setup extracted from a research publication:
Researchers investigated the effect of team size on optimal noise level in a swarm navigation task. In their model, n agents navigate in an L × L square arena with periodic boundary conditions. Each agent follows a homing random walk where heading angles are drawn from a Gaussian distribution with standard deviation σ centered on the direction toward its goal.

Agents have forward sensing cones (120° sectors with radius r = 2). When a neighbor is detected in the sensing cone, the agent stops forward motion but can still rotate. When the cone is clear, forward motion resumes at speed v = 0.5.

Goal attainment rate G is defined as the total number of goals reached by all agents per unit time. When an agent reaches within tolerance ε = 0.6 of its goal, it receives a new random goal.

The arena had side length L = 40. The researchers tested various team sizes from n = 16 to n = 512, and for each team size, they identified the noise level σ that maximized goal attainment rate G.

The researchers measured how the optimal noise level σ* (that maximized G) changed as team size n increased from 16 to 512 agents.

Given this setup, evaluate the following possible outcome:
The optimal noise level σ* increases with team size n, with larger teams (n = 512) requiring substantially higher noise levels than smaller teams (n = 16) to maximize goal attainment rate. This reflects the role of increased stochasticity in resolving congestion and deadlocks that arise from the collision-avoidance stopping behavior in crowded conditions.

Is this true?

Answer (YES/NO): YES